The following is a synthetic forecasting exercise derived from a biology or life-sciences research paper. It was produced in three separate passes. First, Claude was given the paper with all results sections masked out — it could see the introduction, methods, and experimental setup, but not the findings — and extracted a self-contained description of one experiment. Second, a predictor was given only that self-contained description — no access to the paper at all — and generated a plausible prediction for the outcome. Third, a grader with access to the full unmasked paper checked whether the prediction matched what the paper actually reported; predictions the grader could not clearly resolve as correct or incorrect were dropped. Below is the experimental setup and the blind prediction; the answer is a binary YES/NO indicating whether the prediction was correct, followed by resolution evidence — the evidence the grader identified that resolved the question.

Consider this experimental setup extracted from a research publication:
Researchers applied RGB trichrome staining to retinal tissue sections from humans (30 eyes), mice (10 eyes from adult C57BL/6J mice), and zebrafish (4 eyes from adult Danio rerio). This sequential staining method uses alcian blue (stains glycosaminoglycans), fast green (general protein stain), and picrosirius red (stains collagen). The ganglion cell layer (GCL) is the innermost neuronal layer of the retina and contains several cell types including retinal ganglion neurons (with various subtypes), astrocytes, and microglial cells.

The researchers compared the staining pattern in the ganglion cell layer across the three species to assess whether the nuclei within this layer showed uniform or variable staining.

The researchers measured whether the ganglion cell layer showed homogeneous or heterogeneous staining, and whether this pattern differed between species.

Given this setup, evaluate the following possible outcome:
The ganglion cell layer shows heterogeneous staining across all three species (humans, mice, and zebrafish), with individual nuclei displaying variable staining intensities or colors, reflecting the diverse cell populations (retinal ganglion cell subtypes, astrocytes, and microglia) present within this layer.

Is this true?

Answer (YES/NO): YES